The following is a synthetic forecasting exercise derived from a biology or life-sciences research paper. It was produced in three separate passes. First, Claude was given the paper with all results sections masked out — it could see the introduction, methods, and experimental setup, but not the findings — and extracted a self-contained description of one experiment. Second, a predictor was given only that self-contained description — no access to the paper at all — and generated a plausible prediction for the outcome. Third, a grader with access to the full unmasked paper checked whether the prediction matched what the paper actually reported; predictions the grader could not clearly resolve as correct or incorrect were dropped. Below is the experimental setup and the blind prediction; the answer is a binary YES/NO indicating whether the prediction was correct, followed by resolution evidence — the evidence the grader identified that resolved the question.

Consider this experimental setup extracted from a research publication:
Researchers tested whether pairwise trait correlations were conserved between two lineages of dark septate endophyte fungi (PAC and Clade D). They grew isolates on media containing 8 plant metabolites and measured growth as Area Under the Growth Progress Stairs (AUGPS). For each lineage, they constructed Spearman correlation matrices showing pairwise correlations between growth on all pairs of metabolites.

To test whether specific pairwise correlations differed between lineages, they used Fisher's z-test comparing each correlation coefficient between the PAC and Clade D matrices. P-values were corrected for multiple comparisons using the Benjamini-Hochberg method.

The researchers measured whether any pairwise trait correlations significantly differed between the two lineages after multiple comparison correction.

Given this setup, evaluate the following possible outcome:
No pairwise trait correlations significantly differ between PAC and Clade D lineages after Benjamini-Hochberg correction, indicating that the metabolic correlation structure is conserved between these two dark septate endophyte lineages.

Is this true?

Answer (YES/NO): YES